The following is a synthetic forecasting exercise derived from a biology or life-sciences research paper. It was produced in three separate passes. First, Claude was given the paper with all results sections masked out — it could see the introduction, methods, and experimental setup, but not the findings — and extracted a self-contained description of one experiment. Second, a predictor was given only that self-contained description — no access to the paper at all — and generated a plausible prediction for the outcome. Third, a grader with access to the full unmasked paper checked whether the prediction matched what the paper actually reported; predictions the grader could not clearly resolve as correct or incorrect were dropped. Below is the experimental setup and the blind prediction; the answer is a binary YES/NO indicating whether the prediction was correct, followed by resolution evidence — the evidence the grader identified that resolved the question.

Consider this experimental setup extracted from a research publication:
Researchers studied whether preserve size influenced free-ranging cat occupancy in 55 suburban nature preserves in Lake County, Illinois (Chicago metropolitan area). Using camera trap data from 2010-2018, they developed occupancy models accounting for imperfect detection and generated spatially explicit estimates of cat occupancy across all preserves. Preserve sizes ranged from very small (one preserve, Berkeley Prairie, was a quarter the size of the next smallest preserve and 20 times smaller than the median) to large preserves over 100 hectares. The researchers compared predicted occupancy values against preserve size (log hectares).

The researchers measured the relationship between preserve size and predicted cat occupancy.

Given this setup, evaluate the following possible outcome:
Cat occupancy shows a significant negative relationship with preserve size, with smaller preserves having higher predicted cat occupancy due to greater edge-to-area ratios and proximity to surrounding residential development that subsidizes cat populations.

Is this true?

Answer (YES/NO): NO